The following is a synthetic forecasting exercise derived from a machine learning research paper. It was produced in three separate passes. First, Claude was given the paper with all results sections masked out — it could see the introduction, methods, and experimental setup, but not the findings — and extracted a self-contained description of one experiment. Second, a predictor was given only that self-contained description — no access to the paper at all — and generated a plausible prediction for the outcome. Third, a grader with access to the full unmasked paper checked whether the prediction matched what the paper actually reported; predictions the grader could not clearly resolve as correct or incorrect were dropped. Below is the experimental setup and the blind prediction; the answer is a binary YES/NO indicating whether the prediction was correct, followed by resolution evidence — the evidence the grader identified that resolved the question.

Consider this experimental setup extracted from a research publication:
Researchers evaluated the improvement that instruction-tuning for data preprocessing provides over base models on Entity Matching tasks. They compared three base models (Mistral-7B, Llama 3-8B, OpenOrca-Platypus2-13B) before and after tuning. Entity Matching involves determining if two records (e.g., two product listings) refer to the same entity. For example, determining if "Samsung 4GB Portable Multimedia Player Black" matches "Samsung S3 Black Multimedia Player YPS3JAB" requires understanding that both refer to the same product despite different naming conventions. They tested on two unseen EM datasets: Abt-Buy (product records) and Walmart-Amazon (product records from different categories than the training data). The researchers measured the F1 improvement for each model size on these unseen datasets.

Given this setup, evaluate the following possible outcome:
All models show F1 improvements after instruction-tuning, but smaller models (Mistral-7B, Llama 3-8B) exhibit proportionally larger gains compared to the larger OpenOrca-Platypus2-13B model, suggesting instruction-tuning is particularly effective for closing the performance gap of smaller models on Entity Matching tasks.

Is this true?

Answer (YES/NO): NO